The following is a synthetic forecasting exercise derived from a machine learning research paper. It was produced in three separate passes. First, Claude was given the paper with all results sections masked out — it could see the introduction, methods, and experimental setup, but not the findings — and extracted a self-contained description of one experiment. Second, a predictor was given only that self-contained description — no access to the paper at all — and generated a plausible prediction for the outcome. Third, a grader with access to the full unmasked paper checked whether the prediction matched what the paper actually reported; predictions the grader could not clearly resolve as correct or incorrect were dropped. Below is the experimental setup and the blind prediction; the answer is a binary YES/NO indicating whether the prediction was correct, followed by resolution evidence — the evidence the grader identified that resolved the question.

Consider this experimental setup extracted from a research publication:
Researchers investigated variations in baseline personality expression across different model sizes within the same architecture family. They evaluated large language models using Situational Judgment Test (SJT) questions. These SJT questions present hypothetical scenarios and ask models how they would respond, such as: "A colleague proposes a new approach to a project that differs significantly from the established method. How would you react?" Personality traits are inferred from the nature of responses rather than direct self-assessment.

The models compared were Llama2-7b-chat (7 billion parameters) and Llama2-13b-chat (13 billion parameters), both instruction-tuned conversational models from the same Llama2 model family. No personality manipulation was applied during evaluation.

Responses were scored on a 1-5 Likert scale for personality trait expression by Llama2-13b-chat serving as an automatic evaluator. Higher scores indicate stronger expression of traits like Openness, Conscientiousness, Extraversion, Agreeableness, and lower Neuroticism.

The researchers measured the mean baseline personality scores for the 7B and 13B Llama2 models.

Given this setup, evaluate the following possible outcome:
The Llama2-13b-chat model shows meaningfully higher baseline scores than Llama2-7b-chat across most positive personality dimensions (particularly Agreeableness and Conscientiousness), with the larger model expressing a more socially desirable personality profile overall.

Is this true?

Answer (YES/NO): NO